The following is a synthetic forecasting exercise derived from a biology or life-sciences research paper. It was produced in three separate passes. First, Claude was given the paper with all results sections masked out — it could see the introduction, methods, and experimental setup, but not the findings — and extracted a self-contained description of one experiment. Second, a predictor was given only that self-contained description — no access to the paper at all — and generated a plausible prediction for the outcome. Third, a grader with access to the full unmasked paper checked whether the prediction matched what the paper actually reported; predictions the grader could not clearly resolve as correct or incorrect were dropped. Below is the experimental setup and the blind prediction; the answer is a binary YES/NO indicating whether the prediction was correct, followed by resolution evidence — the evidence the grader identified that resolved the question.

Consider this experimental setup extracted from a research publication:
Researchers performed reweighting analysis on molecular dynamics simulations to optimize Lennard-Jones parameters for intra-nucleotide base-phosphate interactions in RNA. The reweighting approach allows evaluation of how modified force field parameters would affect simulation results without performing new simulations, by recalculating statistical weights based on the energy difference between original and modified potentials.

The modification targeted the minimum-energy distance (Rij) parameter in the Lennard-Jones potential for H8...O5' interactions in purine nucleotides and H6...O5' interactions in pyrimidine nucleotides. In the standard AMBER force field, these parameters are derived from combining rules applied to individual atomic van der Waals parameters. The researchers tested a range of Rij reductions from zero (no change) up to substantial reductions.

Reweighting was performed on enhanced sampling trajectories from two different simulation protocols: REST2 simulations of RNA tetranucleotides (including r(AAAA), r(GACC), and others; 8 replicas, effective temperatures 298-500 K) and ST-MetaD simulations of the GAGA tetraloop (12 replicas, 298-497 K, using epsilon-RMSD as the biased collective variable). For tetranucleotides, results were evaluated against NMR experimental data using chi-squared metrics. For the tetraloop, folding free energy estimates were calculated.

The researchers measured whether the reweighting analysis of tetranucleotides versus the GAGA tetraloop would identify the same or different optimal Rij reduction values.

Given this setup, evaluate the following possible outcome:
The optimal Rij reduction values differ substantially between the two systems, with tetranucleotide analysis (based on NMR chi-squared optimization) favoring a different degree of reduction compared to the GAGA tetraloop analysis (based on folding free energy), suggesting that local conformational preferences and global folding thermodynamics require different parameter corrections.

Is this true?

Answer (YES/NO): NO